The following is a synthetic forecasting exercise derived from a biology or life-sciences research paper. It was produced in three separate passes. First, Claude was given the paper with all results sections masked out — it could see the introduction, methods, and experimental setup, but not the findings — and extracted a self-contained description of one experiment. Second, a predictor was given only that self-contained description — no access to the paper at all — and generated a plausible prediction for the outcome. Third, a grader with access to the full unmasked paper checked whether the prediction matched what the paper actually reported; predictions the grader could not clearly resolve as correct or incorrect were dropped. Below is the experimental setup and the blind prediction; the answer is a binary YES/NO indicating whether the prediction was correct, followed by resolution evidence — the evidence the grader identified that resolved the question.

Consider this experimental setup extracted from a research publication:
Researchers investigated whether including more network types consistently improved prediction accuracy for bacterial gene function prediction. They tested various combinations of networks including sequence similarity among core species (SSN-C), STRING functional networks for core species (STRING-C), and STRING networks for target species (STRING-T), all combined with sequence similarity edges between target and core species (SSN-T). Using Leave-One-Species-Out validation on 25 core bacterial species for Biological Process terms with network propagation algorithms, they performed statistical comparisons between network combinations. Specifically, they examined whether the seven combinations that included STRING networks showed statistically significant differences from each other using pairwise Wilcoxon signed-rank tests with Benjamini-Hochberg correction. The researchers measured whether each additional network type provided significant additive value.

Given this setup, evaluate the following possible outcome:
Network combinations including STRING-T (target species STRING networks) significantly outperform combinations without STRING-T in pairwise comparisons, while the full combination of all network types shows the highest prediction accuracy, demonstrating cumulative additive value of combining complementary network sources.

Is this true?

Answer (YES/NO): NO